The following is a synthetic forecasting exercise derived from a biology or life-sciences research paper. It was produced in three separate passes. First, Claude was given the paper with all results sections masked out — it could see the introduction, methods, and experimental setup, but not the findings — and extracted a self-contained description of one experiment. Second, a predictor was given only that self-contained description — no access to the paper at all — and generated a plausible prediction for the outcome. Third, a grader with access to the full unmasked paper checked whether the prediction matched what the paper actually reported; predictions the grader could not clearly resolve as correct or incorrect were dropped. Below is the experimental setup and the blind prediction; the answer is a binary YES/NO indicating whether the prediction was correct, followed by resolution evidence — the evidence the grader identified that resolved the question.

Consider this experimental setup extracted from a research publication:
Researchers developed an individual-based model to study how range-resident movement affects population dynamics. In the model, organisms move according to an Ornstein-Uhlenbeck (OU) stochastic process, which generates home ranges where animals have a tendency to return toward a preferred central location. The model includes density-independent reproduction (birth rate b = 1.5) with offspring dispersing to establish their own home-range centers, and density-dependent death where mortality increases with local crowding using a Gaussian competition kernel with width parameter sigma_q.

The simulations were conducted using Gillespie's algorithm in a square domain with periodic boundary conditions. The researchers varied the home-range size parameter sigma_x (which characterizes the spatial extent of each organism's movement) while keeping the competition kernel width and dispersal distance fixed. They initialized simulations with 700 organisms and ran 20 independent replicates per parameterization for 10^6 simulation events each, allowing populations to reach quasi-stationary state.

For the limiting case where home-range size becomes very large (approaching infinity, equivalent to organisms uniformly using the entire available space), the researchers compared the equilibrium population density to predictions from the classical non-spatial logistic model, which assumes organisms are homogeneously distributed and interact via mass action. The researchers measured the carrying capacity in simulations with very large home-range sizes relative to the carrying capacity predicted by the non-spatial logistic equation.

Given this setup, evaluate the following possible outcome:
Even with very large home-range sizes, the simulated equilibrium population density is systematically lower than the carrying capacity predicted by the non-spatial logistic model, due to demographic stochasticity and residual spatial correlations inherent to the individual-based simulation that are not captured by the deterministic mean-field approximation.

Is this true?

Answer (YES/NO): NO